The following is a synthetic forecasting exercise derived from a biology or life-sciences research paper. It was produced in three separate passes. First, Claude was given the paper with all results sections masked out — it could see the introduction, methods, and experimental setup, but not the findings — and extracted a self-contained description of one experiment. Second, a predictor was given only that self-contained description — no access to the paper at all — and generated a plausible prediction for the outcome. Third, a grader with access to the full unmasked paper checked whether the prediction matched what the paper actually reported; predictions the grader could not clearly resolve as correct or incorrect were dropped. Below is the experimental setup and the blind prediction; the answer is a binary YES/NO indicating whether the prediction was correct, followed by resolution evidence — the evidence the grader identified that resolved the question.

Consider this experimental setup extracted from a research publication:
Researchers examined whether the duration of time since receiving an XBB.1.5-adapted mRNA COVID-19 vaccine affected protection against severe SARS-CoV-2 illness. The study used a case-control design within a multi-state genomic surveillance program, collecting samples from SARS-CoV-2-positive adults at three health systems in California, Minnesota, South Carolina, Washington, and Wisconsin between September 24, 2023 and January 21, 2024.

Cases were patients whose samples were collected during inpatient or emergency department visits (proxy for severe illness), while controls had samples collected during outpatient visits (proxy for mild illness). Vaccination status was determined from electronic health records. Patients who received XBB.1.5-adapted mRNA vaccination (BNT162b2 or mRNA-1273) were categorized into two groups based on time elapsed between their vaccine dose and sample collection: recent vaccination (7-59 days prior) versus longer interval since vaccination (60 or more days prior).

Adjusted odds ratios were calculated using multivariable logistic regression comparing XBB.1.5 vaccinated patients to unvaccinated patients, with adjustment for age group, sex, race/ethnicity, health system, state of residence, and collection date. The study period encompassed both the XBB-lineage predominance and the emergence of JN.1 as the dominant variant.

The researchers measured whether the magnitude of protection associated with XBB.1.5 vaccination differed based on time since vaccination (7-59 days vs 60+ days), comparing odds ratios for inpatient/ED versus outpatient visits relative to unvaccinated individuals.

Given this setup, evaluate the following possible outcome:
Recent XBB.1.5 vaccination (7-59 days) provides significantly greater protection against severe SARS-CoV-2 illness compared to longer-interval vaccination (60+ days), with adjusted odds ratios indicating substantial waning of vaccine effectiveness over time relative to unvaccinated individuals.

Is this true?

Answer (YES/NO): NO